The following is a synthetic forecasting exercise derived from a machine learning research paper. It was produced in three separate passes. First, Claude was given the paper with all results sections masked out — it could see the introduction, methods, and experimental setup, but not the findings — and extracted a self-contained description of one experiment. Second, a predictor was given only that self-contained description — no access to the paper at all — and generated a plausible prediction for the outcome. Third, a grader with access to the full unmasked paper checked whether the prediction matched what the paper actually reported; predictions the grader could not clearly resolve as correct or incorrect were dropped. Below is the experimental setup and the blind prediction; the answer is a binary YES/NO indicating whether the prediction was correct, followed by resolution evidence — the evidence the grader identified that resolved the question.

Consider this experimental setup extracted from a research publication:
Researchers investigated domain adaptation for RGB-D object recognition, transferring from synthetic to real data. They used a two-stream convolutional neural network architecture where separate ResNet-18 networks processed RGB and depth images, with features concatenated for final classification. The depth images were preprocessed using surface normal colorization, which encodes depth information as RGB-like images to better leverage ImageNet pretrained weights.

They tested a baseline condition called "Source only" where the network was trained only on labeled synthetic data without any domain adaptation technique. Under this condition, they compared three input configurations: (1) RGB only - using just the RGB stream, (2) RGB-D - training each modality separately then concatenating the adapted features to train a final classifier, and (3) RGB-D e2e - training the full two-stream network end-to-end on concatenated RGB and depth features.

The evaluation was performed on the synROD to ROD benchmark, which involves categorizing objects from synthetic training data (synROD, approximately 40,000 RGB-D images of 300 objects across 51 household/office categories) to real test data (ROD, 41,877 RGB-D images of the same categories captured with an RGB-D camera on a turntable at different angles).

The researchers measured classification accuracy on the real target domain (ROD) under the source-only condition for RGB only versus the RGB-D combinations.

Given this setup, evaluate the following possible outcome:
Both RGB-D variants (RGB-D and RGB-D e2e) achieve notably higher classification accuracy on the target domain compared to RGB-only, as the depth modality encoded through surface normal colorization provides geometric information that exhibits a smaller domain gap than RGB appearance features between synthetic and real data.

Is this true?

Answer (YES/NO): NO